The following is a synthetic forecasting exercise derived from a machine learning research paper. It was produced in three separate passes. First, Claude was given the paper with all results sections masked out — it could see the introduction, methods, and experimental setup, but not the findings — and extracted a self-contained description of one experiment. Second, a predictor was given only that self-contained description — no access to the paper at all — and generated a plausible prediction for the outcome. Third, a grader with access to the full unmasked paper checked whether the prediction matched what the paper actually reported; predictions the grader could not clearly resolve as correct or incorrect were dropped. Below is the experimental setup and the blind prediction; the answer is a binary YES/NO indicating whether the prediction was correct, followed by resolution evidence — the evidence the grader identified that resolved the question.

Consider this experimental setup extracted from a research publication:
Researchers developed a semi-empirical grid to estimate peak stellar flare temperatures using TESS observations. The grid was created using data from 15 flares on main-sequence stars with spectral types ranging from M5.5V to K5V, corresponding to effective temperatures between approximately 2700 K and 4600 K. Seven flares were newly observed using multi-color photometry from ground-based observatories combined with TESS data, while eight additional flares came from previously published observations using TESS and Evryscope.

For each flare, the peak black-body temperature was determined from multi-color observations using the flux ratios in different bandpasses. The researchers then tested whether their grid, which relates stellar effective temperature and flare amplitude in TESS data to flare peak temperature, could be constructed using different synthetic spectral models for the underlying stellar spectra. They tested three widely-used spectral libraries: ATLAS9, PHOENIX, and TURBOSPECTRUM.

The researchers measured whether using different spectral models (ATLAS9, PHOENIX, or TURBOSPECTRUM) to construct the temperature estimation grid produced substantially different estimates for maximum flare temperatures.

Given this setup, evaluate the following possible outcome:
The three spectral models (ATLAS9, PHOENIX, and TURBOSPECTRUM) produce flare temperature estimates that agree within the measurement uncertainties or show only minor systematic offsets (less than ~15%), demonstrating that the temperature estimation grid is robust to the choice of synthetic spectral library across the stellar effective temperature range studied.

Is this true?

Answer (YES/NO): YES